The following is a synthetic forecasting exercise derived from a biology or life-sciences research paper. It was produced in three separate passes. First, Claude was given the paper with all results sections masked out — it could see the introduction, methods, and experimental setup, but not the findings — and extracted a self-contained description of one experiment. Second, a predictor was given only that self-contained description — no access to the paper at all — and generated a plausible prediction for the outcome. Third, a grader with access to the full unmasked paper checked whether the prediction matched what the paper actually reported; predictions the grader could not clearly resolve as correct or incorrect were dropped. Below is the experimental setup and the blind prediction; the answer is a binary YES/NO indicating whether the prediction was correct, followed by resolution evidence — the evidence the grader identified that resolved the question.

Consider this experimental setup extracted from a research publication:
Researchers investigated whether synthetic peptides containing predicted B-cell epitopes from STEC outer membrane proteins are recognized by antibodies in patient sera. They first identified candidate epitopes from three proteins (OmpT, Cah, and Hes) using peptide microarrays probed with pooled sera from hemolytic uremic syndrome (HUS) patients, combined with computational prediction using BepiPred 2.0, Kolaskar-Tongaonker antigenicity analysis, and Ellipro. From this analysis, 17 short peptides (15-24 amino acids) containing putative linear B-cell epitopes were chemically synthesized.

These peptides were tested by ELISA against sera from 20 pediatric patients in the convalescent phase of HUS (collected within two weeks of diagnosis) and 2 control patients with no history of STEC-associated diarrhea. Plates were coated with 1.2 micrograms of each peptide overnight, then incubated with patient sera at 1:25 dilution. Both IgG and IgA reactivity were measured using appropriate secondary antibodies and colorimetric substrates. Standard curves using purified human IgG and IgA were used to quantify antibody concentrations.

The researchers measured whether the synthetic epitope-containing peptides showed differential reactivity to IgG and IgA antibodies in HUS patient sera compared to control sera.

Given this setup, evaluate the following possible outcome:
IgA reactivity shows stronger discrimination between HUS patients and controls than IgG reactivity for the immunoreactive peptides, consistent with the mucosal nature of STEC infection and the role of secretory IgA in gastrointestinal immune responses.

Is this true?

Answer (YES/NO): NO